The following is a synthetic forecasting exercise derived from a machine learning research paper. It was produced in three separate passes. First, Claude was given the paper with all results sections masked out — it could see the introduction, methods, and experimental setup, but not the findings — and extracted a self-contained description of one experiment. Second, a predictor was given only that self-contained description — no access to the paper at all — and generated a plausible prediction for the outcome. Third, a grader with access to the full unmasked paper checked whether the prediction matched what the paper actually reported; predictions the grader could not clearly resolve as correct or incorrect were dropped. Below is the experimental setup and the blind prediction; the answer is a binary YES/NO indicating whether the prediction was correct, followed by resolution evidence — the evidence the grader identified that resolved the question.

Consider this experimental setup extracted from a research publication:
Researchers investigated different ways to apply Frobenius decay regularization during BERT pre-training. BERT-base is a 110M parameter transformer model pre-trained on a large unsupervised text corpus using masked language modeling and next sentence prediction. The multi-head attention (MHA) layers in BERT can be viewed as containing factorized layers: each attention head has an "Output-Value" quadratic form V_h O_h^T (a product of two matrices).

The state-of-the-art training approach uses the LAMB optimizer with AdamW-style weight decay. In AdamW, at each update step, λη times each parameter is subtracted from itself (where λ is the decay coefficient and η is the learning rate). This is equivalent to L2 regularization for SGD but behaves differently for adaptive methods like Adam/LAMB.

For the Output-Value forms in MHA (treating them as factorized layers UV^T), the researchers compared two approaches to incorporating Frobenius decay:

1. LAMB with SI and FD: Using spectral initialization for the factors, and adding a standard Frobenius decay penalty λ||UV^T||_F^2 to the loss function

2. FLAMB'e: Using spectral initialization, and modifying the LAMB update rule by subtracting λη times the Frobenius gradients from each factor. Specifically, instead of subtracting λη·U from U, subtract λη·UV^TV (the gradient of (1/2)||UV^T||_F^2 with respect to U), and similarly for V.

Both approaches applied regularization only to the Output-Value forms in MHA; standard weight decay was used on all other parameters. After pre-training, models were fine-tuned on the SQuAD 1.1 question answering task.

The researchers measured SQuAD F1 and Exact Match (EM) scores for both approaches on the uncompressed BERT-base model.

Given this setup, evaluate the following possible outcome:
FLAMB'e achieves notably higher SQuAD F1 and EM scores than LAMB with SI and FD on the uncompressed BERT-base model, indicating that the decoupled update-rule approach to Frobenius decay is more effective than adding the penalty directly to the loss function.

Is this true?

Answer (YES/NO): YES